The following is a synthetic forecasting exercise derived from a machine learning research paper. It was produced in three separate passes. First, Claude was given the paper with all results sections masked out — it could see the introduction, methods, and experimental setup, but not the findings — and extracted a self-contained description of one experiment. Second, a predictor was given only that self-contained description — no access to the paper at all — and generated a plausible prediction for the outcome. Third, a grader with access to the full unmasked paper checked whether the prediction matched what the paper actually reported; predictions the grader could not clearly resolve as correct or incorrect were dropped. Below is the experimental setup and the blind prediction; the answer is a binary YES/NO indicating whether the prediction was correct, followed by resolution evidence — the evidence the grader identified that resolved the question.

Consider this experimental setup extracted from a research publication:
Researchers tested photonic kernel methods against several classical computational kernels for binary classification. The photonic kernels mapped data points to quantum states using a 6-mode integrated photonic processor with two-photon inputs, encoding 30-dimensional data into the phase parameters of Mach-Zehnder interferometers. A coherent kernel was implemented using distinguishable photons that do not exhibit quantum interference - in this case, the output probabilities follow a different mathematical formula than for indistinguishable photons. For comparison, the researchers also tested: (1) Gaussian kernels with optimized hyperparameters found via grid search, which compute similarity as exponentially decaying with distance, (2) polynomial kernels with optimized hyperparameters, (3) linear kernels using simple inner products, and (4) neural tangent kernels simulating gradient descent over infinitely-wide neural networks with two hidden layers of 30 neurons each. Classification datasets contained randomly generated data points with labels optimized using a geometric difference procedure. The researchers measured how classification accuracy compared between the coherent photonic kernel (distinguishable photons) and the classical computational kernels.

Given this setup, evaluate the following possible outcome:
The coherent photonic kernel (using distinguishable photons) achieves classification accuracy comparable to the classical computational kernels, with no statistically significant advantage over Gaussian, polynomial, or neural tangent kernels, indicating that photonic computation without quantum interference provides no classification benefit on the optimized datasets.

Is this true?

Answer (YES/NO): NO